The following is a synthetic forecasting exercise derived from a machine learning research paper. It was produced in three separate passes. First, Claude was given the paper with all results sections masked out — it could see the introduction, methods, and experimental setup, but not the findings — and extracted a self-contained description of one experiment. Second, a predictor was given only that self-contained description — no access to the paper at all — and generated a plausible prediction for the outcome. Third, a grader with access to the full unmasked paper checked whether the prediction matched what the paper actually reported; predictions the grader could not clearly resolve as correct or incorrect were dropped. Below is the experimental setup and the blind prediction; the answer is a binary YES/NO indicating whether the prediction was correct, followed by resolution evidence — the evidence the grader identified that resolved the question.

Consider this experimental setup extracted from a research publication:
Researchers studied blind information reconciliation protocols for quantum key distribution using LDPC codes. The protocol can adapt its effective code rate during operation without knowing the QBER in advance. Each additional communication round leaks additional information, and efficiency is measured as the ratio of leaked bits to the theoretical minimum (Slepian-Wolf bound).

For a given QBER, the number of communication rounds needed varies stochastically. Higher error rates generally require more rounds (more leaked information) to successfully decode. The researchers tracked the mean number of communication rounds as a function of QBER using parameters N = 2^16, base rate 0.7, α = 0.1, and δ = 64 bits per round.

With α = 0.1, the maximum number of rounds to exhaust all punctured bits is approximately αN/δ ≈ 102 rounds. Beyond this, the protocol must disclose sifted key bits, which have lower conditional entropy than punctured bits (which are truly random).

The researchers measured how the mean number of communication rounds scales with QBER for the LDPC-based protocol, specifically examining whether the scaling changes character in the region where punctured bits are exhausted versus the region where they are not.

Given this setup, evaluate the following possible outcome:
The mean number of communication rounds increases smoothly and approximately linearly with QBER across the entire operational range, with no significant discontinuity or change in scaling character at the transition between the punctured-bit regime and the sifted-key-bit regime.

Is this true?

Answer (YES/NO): NO